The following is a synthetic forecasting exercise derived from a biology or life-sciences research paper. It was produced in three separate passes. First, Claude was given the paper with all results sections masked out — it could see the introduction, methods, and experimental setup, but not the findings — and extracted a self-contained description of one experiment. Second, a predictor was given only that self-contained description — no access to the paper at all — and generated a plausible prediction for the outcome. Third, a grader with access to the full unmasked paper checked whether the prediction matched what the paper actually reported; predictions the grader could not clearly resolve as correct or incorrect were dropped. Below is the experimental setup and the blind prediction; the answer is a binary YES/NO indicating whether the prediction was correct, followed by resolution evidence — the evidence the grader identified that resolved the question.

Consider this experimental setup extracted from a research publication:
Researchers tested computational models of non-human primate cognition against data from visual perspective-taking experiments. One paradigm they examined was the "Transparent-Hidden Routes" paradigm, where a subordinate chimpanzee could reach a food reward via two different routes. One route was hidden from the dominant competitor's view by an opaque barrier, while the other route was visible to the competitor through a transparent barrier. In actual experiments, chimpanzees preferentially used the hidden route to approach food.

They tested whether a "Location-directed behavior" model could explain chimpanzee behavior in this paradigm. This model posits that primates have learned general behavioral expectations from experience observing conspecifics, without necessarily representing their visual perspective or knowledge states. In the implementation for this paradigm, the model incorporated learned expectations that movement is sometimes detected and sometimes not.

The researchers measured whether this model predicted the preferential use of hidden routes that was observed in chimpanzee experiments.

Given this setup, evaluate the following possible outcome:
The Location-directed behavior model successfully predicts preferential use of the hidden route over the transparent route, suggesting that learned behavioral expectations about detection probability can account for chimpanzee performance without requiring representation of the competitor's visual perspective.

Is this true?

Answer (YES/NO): NO